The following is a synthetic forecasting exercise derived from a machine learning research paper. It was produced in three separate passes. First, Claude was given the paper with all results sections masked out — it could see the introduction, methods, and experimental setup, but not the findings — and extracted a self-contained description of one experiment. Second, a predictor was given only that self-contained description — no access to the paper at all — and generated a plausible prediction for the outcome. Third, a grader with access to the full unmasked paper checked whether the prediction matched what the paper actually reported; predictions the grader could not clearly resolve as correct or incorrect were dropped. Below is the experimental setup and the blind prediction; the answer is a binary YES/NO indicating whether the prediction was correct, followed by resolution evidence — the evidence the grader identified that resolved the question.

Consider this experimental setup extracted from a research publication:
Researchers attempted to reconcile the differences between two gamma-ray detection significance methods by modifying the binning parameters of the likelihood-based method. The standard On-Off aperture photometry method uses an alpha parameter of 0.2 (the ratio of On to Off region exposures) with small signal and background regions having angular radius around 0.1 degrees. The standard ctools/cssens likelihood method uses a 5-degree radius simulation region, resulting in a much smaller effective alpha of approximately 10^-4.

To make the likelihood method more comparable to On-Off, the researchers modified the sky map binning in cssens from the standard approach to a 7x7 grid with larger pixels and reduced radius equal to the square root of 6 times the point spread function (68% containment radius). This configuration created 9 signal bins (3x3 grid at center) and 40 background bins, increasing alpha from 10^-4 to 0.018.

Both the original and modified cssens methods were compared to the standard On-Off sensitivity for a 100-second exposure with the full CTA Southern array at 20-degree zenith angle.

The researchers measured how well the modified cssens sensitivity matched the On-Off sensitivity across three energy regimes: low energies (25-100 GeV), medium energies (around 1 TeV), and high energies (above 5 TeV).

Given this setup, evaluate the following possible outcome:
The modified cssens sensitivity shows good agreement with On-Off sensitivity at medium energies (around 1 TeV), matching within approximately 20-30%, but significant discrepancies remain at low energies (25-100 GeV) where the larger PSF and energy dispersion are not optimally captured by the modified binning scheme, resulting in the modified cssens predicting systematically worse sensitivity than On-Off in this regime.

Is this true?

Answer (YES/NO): NO